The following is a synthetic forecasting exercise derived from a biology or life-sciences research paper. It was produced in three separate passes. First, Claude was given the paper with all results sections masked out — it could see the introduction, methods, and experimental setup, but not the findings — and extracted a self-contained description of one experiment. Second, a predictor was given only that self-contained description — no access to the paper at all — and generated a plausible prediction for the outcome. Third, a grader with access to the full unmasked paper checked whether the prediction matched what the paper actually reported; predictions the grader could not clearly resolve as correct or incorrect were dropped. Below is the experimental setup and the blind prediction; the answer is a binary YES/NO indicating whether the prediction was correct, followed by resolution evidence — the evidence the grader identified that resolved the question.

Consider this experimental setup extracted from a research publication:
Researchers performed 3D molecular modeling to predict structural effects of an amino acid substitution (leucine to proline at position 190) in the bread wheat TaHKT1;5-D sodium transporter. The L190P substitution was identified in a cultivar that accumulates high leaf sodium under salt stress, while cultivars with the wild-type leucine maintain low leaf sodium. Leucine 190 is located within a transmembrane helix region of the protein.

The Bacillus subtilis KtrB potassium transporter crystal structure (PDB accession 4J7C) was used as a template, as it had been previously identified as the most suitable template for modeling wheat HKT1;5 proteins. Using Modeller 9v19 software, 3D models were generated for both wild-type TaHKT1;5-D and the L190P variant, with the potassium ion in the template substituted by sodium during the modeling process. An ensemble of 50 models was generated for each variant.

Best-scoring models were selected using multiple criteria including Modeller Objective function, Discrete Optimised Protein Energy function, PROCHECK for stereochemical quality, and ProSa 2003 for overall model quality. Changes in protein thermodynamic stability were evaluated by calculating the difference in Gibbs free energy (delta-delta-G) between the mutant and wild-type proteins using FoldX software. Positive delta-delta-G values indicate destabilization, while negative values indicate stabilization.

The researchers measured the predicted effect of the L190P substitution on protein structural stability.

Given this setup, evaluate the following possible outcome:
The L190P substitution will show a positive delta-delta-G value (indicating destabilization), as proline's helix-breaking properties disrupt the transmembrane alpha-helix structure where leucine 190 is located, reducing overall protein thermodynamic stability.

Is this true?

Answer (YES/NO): YES